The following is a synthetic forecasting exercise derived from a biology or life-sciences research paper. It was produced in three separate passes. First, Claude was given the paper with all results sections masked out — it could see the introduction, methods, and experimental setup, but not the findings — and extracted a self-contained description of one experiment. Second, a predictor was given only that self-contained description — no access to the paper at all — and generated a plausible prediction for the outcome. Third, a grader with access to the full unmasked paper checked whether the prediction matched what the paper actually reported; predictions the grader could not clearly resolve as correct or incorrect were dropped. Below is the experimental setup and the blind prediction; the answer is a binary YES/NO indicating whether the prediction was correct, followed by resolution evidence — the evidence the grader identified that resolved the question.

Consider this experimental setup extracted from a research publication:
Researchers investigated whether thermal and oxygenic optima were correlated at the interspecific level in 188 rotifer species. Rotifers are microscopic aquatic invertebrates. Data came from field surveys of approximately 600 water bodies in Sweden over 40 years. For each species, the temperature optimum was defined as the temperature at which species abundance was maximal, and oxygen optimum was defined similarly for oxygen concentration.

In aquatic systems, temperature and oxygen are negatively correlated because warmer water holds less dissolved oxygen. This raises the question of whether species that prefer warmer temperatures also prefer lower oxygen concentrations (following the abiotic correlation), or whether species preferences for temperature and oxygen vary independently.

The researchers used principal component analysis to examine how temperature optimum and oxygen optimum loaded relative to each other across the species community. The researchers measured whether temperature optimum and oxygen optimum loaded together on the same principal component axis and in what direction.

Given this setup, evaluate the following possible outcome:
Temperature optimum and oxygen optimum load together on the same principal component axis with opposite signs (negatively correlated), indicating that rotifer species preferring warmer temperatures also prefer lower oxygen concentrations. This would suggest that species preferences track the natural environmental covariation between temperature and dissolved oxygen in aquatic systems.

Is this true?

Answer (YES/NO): YES